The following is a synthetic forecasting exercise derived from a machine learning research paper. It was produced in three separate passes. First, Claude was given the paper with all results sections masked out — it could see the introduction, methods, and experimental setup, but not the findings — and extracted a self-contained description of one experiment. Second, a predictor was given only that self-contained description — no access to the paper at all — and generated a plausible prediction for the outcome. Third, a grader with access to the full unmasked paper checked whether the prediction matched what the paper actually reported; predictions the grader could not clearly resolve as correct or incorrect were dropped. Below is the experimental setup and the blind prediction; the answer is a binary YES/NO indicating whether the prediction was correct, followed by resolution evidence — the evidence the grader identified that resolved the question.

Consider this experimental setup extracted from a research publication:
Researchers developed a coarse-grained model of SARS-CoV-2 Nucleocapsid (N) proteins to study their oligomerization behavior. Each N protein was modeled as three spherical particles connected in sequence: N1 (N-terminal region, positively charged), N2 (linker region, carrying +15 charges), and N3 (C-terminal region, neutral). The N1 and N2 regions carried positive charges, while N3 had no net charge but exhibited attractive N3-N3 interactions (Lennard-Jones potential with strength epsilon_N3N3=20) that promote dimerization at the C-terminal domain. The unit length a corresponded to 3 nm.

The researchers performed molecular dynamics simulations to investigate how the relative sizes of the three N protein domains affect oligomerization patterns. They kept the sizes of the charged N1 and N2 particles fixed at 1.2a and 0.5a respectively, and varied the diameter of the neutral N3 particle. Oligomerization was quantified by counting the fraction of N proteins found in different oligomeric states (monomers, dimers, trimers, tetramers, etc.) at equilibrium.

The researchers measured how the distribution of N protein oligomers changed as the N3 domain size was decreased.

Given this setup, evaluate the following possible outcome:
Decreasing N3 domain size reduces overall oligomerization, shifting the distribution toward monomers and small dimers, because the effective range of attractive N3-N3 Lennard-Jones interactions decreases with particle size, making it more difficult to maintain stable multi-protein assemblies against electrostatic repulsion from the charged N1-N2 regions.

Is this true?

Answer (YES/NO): NO